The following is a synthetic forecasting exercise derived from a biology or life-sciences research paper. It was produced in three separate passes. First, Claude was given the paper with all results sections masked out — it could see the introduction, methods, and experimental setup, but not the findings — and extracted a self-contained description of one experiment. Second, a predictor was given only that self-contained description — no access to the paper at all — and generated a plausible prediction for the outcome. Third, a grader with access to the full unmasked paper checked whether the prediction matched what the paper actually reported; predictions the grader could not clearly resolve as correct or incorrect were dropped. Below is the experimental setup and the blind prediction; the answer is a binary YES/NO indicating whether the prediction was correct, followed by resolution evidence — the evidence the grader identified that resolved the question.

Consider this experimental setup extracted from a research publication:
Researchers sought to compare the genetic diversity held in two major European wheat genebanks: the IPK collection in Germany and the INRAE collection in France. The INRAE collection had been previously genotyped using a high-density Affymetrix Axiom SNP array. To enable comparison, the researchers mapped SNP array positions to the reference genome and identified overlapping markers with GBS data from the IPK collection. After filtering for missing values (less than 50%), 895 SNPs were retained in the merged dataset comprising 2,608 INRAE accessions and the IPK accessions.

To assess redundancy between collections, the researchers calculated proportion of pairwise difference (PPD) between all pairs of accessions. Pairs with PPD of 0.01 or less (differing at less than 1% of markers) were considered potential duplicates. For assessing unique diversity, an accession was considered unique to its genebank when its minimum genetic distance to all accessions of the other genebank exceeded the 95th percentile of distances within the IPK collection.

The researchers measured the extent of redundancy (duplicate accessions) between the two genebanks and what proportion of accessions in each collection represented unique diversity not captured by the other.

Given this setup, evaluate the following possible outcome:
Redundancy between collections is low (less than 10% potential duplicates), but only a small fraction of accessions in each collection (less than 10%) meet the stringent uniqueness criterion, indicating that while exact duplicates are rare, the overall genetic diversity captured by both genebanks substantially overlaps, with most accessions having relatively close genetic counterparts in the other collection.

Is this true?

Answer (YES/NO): NO